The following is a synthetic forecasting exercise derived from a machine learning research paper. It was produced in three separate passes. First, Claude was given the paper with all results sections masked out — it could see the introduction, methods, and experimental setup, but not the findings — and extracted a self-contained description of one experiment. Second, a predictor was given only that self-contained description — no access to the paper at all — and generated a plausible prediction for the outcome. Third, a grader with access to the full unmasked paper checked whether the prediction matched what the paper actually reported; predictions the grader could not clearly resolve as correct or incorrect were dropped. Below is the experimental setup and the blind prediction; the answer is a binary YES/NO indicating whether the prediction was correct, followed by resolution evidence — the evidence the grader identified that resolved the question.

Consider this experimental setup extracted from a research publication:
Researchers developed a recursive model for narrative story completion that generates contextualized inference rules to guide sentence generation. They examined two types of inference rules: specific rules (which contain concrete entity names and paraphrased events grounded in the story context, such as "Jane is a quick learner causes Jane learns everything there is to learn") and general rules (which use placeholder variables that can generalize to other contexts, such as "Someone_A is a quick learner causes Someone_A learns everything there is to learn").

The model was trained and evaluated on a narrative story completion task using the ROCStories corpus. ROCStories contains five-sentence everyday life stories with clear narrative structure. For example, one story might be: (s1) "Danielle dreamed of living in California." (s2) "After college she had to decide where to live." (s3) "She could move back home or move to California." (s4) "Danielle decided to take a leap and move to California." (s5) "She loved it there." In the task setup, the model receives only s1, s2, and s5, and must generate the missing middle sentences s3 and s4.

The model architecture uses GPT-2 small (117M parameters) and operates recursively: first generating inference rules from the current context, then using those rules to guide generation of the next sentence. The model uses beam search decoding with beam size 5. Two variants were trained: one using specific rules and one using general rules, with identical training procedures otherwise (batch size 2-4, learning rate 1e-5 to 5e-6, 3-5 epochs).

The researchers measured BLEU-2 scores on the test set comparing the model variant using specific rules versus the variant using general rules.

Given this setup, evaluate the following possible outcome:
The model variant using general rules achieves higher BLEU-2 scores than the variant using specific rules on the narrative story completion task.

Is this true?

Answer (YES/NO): YES